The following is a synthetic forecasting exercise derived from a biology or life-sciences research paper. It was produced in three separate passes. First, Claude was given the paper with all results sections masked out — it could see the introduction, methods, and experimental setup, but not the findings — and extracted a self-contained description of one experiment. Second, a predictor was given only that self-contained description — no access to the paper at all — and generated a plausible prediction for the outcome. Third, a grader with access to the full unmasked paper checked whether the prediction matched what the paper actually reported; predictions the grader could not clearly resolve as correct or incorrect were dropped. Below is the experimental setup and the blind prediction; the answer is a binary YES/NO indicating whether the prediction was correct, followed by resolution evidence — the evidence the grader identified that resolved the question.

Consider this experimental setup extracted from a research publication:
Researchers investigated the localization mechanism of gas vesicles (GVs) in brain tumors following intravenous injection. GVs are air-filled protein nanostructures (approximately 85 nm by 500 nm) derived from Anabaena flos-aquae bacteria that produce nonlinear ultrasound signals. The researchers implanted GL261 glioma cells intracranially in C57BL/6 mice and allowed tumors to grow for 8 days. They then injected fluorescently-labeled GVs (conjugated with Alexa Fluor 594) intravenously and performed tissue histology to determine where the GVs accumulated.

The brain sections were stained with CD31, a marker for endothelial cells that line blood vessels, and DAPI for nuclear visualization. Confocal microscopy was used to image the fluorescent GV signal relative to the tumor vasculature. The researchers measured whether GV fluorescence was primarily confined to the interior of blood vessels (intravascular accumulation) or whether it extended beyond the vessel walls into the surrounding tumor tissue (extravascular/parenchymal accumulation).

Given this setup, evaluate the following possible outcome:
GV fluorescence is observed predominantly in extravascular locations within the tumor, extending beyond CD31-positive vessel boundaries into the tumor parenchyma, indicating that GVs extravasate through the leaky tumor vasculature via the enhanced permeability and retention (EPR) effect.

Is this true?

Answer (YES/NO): YES